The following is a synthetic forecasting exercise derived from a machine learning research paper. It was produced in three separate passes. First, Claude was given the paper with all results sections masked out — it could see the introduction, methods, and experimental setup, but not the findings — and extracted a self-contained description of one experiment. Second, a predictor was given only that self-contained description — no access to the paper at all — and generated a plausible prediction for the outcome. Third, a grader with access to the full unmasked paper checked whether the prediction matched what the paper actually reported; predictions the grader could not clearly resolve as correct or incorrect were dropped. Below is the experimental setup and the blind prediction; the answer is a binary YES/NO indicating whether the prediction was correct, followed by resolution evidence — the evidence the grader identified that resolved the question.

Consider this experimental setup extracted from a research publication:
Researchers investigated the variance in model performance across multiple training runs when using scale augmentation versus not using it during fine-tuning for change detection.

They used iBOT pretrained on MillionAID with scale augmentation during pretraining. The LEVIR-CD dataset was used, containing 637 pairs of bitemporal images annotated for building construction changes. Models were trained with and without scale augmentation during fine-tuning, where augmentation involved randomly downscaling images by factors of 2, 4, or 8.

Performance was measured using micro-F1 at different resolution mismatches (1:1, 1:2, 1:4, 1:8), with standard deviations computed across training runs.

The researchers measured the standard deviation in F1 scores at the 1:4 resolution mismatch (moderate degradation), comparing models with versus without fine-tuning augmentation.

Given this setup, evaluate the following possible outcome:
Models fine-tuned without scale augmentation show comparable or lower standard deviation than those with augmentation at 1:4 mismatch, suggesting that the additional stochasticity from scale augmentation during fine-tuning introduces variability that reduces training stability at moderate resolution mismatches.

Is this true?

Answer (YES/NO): NO